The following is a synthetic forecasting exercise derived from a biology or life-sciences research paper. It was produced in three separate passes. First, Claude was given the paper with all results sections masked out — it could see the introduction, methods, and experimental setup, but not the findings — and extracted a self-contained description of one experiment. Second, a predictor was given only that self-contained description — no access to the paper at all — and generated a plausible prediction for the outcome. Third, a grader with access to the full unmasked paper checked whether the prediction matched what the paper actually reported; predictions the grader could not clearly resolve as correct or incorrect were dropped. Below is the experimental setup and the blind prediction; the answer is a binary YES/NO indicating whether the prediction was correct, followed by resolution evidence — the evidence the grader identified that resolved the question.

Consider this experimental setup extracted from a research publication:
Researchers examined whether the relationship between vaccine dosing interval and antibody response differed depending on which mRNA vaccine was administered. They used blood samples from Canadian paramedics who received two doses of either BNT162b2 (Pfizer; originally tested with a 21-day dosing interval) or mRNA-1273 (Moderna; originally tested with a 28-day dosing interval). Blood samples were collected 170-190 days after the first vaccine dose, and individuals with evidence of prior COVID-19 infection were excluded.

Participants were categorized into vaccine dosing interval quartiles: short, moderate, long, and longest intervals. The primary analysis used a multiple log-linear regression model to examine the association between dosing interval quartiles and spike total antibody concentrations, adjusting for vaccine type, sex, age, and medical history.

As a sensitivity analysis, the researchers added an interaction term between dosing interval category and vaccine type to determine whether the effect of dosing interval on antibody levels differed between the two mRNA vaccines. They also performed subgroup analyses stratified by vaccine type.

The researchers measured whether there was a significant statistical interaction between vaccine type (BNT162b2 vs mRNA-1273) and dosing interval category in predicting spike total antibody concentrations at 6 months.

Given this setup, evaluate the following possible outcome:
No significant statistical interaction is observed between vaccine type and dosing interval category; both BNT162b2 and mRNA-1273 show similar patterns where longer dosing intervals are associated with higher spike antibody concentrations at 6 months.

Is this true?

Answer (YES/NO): YES